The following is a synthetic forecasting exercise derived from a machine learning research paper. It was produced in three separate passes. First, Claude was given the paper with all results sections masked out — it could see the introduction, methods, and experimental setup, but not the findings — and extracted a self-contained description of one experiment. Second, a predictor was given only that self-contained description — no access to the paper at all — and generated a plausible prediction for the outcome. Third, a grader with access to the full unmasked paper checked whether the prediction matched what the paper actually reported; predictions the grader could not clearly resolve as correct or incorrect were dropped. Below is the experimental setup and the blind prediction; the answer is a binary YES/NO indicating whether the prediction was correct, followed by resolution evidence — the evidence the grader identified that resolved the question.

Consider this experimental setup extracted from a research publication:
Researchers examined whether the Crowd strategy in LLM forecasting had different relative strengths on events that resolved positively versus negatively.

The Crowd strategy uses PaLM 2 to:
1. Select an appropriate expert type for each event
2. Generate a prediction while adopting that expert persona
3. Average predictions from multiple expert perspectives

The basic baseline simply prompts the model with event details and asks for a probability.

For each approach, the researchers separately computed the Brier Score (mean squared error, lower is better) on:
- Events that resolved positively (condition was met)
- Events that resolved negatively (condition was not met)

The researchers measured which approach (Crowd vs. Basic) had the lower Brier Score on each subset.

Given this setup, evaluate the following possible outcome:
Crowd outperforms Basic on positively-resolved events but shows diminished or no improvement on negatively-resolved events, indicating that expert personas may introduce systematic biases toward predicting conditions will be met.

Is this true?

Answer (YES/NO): NO